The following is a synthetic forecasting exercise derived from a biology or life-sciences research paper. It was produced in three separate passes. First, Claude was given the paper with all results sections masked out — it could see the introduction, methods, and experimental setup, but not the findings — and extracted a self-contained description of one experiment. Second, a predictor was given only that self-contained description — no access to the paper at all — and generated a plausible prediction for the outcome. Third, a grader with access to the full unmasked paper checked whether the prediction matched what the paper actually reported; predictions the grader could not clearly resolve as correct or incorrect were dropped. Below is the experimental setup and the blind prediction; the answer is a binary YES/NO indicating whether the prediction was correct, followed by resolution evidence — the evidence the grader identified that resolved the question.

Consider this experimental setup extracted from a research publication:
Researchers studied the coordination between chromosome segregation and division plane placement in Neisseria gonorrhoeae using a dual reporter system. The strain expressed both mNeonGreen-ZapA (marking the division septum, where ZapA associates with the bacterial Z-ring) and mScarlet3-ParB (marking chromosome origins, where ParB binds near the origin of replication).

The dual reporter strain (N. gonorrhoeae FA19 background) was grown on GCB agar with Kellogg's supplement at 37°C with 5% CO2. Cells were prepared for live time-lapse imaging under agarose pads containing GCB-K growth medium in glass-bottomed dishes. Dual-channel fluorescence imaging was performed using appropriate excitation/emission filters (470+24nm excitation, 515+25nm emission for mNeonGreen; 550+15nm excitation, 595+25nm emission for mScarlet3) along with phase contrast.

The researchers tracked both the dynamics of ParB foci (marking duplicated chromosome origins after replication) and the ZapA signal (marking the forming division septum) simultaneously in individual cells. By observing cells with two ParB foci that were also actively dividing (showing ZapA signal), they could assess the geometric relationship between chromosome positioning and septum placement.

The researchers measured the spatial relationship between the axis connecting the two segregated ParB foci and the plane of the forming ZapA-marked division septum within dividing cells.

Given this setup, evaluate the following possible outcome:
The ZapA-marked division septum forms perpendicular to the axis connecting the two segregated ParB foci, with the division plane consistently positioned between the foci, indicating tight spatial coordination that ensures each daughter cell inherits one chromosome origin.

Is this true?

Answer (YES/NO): YES